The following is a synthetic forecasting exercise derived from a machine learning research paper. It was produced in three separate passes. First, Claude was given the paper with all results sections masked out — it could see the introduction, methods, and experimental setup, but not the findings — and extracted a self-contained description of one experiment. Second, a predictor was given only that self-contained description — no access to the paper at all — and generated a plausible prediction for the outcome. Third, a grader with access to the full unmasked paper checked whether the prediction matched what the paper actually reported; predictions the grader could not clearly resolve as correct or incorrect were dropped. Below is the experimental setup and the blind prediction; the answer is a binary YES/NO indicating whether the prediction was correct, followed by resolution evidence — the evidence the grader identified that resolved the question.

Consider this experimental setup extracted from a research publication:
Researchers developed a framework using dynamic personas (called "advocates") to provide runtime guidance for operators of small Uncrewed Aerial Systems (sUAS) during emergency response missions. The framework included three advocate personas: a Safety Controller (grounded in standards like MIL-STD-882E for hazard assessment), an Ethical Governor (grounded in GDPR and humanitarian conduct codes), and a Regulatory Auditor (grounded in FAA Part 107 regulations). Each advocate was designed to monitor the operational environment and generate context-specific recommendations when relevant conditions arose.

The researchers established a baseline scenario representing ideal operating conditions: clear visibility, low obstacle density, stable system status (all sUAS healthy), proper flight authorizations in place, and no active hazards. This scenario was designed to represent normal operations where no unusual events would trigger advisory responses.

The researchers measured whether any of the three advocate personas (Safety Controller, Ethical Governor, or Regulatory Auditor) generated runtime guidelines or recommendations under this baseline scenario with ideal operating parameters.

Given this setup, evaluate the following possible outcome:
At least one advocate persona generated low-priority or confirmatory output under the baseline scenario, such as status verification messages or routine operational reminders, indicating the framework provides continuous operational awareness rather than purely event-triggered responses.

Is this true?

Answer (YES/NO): NO